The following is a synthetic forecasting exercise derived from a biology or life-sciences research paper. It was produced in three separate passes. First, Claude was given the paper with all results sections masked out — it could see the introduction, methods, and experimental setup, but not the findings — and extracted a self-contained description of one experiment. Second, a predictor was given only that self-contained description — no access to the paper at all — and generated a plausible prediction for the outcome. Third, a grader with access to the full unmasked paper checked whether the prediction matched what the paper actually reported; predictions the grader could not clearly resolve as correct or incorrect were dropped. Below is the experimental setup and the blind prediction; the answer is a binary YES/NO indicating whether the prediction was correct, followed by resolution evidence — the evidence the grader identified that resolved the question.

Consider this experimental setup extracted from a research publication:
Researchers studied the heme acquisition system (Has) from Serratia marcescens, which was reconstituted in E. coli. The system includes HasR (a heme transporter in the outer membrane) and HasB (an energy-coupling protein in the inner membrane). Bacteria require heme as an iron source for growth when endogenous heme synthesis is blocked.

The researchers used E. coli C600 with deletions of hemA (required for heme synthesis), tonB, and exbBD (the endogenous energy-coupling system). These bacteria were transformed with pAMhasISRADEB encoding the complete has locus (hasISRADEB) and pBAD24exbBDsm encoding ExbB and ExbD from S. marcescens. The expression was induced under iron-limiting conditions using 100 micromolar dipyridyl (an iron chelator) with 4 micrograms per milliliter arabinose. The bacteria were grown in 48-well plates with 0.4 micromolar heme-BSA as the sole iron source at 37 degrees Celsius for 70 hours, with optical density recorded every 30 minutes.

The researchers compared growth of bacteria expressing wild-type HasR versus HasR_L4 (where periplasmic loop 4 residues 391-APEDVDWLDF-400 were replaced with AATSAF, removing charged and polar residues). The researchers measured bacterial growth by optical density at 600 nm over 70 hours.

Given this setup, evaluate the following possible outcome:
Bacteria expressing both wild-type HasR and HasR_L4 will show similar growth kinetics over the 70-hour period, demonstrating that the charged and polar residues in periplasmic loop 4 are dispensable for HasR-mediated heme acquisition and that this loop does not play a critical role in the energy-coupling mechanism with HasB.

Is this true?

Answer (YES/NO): NO